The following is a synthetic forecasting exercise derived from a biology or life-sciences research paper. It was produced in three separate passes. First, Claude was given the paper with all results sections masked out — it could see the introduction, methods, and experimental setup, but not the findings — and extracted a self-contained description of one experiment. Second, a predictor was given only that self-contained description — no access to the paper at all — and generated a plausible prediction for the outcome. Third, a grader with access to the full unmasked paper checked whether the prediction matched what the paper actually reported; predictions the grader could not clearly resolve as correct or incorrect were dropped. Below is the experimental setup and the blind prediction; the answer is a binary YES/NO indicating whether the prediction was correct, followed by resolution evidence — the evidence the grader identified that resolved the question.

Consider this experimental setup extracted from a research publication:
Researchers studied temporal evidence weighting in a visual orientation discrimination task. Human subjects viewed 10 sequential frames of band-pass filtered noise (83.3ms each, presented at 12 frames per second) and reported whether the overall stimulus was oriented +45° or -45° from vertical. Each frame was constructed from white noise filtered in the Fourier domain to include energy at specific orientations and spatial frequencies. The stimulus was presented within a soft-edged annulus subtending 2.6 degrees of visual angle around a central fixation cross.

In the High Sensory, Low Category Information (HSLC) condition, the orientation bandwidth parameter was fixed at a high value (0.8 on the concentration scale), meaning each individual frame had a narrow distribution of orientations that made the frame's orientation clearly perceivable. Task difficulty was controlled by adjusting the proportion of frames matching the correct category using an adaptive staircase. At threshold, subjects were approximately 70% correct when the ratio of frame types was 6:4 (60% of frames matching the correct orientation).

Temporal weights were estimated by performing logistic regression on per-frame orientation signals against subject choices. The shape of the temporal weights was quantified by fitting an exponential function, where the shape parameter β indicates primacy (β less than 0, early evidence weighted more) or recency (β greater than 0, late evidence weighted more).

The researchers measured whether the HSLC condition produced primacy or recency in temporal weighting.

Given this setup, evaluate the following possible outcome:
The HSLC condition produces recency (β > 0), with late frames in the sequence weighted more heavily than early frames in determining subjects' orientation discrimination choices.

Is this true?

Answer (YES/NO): YES